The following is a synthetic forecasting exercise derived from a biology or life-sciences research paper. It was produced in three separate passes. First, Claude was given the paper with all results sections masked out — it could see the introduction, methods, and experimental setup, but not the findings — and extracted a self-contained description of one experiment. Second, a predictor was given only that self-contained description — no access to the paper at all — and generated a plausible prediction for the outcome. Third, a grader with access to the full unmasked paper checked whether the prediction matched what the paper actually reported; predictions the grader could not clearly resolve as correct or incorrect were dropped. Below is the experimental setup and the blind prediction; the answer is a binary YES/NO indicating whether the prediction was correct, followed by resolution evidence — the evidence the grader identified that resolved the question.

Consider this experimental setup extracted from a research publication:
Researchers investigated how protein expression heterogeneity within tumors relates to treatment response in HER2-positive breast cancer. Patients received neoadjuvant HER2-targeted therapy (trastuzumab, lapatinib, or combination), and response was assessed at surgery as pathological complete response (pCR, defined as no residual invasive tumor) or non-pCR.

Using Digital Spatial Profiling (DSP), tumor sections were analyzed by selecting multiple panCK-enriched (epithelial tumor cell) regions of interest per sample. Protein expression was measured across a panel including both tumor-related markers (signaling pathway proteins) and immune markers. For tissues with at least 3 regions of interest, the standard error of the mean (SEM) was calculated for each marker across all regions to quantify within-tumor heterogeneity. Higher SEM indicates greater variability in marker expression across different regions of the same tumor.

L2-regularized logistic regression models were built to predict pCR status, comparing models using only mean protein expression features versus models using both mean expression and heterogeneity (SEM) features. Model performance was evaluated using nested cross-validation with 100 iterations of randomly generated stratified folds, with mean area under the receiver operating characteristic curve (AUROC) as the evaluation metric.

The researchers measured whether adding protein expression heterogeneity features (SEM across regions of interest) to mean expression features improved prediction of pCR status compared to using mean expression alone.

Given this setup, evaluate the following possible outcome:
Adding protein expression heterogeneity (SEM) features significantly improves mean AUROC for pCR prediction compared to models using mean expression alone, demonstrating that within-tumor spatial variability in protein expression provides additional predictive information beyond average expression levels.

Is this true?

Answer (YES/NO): NO